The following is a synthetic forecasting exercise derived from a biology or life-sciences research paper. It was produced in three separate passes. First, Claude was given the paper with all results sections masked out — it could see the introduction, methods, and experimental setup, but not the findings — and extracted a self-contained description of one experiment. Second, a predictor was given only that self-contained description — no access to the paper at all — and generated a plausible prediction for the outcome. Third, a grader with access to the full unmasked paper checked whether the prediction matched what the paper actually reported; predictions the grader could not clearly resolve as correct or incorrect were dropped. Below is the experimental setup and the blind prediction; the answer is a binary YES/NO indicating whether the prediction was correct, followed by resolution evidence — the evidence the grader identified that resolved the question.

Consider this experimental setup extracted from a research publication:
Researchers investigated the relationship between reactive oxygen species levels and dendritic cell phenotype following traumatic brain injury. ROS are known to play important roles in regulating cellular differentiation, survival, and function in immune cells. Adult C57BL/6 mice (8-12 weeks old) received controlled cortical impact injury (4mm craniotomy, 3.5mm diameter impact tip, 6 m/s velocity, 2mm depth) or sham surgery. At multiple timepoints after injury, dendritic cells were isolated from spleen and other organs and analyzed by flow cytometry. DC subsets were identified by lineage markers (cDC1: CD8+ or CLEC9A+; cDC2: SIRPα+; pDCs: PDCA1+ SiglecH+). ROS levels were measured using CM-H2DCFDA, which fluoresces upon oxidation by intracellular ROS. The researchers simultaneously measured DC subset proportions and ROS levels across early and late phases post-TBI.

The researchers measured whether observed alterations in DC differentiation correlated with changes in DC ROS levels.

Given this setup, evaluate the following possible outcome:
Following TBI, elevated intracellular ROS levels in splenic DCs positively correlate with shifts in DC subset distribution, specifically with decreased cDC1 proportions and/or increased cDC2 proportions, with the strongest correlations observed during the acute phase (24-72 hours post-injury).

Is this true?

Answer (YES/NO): NO